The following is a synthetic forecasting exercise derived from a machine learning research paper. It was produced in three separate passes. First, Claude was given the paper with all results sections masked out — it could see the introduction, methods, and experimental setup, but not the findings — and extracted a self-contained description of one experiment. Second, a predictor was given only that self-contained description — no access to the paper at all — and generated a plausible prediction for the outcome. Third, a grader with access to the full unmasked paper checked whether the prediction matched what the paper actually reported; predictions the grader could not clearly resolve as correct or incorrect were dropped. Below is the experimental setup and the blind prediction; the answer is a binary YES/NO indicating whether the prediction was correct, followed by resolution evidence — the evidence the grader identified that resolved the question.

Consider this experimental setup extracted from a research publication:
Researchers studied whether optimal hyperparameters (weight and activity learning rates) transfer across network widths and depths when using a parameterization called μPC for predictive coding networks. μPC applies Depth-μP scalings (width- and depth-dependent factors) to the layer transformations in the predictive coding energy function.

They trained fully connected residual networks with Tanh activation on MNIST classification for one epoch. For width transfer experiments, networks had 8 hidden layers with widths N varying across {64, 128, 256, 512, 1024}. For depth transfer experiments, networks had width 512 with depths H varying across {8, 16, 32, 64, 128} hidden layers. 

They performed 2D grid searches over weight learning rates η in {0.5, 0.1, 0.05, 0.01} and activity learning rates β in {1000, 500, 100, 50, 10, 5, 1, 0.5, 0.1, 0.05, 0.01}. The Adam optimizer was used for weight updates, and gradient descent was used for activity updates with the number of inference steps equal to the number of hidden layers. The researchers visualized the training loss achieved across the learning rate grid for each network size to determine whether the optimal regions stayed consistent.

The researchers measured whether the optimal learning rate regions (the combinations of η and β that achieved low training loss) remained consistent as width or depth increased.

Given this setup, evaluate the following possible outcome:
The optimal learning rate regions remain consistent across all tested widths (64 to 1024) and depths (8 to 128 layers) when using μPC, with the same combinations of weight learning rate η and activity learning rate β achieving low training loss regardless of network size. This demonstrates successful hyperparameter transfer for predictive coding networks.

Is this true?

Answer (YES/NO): YES